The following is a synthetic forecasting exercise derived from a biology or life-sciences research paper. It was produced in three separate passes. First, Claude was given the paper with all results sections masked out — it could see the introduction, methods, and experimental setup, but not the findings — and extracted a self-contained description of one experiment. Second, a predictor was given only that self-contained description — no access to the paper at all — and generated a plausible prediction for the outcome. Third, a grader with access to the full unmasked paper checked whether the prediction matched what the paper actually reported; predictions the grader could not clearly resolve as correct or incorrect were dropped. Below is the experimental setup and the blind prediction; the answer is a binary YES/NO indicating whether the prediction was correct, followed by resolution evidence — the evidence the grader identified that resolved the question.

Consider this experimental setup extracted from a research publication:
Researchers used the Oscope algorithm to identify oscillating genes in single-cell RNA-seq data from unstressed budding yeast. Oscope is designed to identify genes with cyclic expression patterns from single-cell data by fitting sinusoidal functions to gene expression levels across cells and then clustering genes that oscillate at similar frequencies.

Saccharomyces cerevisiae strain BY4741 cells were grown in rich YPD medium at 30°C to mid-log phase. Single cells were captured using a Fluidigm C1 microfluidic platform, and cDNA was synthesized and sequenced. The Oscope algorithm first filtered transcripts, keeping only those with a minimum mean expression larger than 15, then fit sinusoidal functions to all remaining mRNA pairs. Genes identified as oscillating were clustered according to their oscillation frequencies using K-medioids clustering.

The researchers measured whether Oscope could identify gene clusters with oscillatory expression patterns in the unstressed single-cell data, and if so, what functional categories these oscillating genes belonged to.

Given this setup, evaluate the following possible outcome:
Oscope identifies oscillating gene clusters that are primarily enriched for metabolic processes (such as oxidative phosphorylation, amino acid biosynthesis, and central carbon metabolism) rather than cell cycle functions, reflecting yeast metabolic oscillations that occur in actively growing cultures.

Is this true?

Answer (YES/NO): NO